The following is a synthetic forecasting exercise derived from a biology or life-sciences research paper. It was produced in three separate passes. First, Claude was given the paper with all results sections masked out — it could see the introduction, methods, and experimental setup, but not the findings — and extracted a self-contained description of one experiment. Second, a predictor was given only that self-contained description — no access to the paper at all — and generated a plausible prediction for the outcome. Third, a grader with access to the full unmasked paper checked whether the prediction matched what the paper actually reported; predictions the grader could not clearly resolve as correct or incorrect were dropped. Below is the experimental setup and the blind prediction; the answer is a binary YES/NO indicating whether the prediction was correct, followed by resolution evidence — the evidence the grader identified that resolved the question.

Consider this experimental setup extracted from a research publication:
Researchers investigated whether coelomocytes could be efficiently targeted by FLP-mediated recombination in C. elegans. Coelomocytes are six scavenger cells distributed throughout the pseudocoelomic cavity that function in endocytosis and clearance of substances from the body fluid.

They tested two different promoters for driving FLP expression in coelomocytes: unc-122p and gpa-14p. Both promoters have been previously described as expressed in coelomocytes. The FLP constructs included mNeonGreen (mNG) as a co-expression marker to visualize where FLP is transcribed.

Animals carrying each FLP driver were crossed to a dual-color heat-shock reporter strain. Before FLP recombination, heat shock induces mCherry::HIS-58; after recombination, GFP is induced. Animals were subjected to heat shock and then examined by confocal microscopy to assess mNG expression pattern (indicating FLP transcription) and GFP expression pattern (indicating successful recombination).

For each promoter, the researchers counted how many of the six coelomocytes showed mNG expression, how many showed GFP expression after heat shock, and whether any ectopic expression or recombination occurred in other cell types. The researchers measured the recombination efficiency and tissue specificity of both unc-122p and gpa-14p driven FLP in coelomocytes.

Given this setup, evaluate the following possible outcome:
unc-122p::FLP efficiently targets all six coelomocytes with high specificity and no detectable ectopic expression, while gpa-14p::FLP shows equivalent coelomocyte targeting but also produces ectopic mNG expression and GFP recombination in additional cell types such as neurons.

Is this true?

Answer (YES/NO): NO